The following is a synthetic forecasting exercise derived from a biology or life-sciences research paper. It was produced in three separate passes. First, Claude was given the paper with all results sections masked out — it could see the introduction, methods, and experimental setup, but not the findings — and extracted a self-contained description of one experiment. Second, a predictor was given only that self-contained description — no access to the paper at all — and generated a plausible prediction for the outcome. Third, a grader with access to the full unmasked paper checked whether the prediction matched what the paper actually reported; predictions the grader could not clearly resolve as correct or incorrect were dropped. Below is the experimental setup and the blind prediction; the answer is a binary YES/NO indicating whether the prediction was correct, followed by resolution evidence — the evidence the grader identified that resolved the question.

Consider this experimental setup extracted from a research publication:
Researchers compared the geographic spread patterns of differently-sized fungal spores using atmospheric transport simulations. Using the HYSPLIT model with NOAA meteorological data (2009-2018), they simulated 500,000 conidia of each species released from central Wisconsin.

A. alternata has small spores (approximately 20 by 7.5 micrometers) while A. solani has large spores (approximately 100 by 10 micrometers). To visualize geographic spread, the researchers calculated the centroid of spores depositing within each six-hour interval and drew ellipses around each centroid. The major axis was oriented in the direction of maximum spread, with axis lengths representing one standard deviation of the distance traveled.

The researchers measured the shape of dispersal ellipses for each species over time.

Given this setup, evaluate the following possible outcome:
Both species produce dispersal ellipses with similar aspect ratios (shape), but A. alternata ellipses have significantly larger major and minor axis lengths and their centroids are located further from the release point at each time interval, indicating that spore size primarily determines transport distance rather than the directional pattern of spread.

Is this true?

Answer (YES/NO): NO